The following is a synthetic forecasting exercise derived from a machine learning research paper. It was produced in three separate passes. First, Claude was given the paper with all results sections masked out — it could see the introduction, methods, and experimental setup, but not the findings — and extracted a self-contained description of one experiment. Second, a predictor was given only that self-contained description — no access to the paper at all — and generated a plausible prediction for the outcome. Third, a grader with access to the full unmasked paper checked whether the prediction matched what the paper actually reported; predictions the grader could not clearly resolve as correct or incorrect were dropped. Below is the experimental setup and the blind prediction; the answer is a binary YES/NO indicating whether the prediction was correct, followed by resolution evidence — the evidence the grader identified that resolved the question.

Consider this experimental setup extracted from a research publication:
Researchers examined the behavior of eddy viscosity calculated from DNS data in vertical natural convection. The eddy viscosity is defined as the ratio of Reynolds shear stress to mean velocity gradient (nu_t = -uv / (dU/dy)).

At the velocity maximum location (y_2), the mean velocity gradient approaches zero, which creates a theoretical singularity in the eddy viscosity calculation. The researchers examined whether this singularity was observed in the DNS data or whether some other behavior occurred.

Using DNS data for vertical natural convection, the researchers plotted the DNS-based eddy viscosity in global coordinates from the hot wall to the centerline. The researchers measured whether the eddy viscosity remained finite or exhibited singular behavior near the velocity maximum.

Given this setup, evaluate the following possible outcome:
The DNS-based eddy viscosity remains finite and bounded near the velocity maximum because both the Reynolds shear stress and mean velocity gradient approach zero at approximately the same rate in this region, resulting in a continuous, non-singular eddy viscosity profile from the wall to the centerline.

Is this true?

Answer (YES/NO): NO